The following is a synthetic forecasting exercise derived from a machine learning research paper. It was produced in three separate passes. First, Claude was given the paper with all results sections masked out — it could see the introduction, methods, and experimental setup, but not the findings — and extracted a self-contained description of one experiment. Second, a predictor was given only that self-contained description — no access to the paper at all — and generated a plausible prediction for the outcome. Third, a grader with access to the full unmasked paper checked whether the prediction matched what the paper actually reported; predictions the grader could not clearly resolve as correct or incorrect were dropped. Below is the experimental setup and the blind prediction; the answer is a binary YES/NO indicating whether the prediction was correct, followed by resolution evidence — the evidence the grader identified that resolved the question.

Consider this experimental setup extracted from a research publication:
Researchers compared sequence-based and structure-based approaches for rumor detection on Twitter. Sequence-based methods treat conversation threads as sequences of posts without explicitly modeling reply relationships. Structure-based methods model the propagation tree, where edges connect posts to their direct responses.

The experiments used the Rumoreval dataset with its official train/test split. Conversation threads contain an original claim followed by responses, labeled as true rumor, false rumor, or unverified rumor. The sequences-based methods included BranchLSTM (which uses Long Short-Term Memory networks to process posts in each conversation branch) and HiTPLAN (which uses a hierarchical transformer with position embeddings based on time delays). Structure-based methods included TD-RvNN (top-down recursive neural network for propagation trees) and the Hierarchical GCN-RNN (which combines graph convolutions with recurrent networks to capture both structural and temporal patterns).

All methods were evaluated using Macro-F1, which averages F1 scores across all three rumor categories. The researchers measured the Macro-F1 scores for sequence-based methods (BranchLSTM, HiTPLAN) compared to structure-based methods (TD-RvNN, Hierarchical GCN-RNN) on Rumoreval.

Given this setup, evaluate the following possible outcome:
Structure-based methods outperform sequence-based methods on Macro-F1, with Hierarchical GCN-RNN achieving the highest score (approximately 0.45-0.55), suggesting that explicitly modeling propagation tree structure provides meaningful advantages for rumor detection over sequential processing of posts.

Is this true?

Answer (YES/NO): NO